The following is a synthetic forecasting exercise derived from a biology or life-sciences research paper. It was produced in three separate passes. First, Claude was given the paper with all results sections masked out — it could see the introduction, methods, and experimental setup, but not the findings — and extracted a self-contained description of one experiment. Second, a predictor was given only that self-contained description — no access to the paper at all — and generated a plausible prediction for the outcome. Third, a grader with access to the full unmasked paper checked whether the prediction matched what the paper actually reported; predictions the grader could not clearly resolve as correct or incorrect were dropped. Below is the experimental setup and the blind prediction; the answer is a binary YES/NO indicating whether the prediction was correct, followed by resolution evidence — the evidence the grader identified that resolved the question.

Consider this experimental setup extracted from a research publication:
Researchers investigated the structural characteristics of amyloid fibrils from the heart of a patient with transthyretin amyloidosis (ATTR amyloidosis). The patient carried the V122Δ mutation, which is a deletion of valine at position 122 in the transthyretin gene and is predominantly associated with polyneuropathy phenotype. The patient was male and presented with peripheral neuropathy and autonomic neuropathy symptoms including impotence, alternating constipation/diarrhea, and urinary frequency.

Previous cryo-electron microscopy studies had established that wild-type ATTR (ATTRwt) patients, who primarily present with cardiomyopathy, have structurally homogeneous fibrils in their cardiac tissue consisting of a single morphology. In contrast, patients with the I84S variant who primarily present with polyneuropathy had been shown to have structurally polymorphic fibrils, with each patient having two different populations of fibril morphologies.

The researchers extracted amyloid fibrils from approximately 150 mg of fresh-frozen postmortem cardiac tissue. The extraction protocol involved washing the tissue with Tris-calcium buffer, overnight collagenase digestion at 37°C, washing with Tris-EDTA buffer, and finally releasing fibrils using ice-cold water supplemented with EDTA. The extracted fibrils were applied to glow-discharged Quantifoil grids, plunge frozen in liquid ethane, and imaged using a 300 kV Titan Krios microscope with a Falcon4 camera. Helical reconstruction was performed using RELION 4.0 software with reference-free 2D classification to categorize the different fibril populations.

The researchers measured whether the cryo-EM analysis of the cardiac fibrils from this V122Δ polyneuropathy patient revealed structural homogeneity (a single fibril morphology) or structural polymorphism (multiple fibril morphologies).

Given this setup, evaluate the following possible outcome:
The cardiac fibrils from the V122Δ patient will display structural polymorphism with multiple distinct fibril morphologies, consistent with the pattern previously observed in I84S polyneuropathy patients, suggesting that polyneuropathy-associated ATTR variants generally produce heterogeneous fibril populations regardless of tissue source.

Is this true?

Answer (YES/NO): YES